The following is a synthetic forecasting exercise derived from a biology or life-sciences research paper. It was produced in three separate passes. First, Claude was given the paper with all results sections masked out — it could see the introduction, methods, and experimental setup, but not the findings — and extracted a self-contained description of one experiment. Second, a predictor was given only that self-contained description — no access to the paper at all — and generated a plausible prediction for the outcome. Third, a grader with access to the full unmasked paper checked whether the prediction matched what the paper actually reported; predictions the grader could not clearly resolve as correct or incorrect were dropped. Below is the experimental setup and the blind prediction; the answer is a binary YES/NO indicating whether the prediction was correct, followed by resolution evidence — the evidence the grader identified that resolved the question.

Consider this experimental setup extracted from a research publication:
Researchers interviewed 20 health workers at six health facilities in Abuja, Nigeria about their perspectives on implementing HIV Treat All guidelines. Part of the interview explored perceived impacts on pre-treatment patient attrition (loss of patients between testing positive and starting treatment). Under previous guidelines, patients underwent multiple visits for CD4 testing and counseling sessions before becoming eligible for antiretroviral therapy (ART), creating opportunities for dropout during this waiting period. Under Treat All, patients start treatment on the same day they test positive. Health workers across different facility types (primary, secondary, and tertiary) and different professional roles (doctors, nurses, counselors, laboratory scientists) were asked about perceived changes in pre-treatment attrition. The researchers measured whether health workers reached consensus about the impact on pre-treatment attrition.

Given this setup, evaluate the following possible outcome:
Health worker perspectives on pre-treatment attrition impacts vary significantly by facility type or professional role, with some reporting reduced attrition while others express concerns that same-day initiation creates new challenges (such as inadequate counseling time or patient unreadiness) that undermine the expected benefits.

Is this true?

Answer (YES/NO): NO